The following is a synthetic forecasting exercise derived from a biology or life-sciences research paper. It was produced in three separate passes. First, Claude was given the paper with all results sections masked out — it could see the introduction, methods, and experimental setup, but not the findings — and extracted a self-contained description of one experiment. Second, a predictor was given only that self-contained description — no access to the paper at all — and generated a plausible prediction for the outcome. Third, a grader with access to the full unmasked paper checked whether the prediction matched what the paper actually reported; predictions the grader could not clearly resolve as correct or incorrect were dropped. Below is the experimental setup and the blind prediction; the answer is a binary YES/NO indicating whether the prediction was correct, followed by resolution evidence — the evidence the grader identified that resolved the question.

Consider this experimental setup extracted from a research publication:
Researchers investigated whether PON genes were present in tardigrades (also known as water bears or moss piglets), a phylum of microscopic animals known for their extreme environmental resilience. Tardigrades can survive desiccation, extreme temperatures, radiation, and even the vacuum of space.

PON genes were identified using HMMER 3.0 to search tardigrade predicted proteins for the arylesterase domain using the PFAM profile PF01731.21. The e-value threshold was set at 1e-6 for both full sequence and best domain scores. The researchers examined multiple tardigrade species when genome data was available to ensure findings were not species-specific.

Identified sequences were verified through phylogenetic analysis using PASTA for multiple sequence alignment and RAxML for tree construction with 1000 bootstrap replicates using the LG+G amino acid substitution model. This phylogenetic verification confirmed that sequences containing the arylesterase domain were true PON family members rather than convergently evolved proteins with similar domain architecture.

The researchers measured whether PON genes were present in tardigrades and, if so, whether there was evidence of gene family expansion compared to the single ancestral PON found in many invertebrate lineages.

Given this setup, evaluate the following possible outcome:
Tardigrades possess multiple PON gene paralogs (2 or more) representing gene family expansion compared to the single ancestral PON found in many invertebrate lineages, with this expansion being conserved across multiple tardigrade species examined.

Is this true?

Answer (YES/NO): YES